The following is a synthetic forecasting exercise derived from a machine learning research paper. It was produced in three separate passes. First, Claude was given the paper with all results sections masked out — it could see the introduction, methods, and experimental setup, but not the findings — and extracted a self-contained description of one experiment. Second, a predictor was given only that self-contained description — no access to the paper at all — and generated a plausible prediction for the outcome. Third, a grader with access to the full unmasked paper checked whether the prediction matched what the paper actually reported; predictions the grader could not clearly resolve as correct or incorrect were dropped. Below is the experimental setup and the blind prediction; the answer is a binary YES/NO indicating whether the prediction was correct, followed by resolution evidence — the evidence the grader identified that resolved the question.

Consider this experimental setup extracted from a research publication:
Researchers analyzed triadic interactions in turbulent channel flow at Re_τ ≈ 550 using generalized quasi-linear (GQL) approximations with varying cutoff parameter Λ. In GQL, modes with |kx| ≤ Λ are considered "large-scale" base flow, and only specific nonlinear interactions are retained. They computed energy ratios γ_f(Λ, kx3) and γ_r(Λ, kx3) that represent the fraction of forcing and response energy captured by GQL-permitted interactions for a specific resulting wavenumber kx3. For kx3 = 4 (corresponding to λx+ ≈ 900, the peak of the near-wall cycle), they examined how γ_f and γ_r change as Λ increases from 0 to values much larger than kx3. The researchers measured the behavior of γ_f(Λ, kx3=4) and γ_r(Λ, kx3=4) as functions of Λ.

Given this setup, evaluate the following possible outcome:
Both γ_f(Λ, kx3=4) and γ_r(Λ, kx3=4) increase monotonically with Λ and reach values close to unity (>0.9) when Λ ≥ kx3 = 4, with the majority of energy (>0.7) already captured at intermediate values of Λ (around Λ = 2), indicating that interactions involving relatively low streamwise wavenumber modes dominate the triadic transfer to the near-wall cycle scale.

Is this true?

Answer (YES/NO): NO